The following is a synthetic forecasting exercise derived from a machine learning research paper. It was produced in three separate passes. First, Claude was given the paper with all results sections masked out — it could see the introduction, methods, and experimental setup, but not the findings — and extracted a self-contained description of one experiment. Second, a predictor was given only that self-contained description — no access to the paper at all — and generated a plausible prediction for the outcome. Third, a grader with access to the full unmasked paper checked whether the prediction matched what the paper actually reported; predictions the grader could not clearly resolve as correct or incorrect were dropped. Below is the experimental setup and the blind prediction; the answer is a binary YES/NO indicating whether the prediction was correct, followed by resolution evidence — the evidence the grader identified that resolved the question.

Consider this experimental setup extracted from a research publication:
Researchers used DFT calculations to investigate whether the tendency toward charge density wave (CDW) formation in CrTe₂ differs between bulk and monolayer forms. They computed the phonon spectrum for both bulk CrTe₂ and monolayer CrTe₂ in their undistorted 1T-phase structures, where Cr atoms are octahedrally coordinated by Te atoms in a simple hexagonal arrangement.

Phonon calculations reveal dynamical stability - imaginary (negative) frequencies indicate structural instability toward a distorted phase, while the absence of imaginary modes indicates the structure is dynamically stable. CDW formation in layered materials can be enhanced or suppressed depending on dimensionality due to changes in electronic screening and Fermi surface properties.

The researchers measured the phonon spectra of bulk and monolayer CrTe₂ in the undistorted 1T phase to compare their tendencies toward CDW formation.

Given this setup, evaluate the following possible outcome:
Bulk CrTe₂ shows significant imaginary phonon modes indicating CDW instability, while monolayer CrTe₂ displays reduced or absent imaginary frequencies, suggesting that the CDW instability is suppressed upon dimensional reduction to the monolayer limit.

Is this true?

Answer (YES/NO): NO